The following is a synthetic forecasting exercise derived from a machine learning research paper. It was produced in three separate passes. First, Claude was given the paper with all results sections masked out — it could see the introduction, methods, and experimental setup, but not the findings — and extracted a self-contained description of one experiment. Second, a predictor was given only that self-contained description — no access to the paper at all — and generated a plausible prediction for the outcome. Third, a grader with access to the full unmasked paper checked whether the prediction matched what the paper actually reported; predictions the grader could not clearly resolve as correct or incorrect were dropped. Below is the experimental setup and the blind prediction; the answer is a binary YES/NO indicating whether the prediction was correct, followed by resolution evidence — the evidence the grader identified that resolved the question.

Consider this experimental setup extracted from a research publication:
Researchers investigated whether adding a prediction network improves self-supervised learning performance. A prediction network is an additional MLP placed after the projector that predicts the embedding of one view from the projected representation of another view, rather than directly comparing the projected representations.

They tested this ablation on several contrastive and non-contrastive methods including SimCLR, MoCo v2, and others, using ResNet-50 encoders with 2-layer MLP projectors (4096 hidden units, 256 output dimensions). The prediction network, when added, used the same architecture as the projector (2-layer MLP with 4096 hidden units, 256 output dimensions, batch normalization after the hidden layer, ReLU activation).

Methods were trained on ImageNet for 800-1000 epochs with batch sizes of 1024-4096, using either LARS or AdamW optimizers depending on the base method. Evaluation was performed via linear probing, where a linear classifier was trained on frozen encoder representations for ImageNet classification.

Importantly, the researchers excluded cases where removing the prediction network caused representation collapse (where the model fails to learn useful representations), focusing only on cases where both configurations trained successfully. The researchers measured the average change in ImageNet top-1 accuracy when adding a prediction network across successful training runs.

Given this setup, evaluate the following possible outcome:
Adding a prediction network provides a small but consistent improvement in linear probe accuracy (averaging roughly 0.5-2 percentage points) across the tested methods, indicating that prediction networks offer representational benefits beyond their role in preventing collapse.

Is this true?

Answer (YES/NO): NO